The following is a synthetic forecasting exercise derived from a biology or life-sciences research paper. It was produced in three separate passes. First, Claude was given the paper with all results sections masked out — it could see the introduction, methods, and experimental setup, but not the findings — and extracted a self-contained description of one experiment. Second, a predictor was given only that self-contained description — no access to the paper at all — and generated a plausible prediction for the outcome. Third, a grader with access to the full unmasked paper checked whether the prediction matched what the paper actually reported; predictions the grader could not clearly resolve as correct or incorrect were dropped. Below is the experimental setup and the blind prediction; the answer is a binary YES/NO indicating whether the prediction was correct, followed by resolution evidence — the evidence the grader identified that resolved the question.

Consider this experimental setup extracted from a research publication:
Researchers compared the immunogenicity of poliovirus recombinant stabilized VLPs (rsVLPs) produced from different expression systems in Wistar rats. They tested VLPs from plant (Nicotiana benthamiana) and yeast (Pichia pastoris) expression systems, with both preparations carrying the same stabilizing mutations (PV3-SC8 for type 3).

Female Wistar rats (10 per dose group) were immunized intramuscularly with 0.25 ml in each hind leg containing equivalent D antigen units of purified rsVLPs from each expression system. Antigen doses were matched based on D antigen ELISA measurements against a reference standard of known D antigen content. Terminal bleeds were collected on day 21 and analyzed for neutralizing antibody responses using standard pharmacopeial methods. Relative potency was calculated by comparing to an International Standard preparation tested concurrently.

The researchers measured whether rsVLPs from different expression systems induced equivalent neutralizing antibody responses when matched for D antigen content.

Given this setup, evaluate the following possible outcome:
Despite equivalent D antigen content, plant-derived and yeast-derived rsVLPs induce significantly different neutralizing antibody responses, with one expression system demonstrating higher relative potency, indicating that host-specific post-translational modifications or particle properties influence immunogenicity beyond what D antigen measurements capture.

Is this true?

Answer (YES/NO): NO